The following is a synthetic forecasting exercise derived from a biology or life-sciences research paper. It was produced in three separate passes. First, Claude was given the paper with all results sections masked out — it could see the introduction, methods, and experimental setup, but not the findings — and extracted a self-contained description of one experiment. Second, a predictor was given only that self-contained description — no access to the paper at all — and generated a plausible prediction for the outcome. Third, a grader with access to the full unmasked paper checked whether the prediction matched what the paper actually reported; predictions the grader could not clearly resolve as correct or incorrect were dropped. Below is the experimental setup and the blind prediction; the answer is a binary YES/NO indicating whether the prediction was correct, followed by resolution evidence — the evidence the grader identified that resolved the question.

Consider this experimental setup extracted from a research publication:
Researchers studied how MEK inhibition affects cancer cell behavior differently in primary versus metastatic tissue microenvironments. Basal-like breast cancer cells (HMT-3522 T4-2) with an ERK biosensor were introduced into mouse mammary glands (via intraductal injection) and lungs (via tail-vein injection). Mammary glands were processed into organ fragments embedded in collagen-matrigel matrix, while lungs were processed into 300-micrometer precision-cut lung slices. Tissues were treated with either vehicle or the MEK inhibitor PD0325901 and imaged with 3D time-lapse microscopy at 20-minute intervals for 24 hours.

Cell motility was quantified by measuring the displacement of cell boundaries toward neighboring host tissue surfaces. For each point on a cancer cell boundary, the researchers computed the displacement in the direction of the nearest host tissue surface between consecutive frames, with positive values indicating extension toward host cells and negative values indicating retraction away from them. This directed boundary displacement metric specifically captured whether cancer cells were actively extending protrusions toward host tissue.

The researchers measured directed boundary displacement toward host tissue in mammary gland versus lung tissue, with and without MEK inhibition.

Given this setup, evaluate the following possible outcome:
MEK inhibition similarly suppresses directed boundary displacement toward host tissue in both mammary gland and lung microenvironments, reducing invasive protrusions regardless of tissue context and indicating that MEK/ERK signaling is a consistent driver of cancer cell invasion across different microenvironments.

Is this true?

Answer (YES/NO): NO